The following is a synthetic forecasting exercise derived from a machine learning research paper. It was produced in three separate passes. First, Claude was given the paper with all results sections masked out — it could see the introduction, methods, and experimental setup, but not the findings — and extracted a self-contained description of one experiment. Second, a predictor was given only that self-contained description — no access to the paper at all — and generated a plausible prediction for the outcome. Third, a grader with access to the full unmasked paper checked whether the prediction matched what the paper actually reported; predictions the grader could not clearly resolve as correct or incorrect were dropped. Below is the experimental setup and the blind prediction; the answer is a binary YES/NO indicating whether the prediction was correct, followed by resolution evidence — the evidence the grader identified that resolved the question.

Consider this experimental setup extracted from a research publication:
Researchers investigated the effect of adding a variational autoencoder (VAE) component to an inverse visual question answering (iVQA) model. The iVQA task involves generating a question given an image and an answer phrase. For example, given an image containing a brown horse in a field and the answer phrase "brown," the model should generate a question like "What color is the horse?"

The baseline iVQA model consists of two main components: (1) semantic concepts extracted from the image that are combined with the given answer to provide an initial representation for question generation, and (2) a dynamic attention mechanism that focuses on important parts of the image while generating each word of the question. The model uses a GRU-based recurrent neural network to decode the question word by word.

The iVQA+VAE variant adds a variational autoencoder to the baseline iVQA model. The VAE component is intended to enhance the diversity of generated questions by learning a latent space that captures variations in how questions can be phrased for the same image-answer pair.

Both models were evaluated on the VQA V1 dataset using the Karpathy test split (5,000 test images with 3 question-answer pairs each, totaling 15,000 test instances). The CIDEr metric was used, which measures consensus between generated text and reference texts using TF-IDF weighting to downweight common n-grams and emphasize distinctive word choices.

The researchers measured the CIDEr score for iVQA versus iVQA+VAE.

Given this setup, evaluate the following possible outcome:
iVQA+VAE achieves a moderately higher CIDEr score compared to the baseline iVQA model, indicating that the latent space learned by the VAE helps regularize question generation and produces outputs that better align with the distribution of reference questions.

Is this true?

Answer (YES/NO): NO